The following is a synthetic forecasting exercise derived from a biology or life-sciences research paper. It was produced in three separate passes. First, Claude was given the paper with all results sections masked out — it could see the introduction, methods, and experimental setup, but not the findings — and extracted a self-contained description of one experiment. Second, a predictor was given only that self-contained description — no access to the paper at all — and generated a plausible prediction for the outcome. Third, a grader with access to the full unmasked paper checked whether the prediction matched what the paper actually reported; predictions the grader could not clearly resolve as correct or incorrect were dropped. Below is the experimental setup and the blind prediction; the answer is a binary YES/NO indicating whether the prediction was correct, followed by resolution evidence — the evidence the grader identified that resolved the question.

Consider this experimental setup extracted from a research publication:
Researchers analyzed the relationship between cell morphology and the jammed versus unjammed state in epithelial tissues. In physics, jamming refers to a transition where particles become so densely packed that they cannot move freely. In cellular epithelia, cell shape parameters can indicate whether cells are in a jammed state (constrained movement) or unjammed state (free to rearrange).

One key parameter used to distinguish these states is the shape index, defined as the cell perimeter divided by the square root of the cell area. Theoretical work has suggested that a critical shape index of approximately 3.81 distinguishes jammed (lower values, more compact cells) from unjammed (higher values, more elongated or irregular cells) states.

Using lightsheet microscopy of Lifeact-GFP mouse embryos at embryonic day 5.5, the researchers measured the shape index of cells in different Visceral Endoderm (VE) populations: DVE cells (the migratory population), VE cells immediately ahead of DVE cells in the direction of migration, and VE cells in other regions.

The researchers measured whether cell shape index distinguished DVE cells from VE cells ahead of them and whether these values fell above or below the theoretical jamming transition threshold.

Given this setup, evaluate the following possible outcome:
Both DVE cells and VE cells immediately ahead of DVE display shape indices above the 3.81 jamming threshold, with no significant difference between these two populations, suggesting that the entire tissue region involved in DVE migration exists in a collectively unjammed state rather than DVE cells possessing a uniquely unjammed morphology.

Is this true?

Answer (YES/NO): NO